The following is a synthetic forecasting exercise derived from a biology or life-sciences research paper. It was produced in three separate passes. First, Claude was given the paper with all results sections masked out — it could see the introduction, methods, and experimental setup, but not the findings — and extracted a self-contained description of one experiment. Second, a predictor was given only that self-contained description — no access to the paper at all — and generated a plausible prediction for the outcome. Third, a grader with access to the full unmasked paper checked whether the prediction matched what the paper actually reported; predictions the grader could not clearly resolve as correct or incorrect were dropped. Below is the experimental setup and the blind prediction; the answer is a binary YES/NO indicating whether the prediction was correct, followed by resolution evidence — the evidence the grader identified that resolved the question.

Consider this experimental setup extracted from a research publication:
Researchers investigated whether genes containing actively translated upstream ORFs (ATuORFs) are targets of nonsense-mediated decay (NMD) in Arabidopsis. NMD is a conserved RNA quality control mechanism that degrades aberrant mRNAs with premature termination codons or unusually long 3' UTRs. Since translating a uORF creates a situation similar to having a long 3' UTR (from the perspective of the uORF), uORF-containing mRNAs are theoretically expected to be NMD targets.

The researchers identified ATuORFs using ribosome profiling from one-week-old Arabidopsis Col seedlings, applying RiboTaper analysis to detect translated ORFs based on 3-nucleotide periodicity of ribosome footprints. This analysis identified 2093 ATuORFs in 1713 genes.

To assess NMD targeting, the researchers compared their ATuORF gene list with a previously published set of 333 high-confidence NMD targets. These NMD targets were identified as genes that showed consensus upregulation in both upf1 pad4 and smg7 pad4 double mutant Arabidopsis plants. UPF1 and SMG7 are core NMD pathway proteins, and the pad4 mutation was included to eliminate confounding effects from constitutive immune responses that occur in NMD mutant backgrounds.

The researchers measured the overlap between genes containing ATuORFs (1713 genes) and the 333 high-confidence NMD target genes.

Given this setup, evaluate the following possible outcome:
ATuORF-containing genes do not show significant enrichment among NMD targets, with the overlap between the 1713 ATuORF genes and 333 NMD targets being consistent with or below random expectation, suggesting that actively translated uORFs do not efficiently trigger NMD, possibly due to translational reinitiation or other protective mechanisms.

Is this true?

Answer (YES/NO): YES